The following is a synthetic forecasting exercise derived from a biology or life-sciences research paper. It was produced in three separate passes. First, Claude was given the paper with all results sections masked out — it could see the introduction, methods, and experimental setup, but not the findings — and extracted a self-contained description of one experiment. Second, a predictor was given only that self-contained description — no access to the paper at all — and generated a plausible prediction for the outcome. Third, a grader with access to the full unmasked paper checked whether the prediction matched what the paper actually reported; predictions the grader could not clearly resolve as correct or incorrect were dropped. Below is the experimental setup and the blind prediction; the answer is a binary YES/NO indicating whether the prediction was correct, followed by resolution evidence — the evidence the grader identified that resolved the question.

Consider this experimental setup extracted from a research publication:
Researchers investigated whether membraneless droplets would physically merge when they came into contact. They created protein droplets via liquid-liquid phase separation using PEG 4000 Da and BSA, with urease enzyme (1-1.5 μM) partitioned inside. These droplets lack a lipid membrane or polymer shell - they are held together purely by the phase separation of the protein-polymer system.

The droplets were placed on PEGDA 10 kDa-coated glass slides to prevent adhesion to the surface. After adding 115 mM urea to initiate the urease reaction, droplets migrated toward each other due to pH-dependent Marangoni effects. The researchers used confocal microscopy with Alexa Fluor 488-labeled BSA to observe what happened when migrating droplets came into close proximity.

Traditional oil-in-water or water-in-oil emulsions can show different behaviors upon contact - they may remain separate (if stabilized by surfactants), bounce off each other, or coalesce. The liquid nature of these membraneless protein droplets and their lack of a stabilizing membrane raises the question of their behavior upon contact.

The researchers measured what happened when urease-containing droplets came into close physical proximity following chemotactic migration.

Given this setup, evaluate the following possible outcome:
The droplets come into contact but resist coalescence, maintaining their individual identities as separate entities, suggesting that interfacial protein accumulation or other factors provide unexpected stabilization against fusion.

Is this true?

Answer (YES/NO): NO